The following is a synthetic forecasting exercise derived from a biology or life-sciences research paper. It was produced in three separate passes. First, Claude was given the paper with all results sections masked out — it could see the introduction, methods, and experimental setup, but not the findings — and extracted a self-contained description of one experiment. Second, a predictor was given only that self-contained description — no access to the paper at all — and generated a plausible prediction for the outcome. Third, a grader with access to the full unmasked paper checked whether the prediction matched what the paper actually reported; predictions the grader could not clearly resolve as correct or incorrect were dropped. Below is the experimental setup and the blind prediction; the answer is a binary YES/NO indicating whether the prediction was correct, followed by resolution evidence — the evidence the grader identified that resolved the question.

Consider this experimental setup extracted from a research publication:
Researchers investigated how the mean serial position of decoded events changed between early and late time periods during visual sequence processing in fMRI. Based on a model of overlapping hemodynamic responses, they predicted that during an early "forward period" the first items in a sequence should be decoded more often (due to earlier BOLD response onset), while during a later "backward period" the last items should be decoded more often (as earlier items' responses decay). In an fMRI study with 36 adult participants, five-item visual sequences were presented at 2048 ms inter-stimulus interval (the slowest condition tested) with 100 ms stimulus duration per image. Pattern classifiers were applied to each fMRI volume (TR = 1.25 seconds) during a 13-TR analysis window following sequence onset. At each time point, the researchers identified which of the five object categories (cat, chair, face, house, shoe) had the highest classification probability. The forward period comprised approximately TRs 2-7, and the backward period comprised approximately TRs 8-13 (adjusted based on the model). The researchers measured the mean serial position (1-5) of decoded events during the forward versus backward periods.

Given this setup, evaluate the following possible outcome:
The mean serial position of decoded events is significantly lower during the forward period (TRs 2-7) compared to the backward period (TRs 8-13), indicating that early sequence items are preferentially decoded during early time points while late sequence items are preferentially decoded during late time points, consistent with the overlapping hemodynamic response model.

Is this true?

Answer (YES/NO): YES